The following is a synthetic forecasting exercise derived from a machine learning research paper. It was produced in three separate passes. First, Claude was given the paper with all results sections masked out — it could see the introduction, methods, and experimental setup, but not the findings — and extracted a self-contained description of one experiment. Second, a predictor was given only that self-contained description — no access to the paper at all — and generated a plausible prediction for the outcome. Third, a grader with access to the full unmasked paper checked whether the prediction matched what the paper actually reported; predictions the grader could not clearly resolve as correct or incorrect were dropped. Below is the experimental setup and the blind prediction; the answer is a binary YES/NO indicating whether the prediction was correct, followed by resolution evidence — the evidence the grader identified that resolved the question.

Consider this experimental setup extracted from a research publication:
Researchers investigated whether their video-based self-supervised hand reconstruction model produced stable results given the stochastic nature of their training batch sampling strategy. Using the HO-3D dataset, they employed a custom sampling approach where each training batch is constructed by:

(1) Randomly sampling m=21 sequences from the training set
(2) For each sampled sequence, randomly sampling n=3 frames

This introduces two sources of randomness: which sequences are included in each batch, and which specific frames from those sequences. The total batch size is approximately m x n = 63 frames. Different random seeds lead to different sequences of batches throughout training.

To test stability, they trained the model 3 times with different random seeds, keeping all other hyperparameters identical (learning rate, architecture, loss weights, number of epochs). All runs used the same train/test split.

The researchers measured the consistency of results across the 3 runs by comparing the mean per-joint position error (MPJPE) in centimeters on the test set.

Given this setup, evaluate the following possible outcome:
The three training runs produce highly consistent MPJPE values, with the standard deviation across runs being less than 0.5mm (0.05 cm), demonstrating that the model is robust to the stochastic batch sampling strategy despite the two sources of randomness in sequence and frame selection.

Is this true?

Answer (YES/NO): YES